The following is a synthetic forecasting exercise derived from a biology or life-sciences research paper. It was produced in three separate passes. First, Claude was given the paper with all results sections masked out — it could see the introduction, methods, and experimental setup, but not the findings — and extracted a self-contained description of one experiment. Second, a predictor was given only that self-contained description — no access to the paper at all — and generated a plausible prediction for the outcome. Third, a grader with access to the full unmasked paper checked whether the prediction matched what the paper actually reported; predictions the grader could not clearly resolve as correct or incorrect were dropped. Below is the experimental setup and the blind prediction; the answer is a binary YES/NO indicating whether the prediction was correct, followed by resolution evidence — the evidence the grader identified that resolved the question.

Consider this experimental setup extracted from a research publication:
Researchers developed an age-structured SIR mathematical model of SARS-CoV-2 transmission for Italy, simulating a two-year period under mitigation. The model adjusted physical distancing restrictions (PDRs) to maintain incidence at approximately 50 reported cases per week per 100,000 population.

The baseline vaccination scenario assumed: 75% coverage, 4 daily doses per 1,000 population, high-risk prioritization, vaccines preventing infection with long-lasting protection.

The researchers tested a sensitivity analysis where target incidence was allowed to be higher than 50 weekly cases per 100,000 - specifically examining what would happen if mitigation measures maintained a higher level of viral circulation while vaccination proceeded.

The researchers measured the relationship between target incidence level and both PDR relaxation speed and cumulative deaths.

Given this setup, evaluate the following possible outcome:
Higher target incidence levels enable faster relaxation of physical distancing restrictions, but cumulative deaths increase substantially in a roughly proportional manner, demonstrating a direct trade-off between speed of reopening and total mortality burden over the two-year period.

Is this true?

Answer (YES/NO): YES